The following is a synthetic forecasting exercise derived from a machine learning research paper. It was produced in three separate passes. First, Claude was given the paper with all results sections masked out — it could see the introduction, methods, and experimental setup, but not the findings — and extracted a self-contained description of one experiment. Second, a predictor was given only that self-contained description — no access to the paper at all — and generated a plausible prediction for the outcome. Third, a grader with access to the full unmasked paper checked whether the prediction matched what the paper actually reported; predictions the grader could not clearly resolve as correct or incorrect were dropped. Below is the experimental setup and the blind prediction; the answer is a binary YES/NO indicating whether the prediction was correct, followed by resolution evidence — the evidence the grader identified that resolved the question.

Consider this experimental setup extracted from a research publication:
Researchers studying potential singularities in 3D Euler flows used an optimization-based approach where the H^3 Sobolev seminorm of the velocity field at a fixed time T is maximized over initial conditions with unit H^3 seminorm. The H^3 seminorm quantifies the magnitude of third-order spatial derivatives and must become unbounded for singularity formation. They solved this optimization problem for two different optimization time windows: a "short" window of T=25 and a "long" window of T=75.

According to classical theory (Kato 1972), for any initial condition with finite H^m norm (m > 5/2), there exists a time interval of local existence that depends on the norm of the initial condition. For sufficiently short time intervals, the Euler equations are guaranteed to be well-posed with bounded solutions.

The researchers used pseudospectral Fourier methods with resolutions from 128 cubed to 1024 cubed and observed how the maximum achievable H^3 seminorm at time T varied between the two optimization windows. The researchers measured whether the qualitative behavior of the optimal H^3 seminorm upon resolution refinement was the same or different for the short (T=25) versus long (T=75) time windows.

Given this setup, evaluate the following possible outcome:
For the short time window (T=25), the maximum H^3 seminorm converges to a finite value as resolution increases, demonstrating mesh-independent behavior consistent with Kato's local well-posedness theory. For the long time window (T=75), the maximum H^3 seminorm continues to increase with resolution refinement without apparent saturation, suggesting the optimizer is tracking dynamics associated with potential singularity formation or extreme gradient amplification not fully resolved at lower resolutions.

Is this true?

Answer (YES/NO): YES